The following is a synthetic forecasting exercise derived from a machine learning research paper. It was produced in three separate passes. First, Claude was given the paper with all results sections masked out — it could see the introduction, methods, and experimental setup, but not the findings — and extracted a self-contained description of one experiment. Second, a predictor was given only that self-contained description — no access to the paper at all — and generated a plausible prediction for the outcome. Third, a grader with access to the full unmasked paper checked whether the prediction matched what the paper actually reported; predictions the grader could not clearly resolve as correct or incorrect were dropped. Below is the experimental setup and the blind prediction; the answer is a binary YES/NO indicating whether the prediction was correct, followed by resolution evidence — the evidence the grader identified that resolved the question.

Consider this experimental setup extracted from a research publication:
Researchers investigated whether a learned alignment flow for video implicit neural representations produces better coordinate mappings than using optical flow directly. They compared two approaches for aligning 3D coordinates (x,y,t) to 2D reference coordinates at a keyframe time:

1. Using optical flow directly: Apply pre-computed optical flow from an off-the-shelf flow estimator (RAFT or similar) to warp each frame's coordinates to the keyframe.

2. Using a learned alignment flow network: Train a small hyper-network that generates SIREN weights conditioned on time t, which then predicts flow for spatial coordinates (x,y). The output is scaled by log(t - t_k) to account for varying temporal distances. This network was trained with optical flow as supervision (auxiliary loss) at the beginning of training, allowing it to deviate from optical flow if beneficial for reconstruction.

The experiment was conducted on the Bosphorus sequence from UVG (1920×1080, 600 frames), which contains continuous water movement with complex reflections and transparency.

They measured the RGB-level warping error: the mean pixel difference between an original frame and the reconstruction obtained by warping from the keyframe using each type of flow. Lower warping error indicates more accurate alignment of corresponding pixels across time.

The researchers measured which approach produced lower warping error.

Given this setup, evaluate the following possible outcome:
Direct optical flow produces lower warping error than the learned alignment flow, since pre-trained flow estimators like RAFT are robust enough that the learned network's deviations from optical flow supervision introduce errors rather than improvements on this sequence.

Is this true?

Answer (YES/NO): NO